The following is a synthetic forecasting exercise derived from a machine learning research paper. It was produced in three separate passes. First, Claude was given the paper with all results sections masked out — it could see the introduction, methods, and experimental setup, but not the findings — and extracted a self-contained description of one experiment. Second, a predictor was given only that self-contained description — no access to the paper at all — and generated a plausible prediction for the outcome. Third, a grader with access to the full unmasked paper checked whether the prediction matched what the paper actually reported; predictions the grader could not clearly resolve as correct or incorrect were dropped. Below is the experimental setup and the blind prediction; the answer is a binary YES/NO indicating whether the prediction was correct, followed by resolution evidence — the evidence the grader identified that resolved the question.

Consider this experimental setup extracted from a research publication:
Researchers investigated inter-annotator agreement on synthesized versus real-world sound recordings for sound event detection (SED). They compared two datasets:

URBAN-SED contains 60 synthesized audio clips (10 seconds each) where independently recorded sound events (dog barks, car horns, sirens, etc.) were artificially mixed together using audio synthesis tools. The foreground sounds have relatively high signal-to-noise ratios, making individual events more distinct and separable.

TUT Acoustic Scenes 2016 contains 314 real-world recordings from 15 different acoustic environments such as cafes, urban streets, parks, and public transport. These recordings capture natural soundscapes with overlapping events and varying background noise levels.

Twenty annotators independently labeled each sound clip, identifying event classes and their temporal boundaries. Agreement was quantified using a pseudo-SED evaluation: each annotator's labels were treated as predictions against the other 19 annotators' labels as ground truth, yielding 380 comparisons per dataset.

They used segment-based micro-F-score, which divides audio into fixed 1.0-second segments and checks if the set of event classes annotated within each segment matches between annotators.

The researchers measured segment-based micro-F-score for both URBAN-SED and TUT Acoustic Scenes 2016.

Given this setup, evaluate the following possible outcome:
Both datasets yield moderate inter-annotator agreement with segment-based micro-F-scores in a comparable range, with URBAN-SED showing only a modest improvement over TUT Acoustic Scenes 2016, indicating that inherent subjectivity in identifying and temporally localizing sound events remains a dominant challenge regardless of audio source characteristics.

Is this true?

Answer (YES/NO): YES